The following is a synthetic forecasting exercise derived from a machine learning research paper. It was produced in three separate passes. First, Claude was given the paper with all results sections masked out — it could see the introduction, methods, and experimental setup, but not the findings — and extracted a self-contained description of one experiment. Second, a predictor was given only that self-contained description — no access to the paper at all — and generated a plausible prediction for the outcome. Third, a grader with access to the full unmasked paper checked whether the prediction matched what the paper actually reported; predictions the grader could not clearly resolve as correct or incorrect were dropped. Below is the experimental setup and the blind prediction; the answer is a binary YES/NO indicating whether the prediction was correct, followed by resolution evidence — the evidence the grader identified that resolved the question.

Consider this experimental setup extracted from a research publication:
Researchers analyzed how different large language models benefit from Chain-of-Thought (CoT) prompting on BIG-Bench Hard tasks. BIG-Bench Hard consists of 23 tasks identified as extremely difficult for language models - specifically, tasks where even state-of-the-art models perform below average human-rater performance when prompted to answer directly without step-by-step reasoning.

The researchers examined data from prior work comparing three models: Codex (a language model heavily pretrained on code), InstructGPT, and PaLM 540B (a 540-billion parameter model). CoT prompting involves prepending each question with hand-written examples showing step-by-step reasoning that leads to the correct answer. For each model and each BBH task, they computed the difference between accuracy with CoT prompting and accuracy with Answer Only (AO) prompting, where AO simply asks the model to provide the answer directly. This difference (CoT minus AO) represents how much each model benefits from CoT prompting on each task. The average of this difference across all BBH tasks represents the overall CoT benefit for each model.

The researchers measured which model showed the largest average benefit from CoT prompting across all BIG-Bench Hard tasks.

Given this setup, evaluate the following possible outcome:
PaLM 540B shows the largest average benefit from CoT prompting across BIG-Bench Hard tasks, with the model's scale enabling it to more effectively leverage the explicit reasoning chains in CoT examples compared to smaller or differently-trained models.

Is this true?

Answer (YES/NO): NO